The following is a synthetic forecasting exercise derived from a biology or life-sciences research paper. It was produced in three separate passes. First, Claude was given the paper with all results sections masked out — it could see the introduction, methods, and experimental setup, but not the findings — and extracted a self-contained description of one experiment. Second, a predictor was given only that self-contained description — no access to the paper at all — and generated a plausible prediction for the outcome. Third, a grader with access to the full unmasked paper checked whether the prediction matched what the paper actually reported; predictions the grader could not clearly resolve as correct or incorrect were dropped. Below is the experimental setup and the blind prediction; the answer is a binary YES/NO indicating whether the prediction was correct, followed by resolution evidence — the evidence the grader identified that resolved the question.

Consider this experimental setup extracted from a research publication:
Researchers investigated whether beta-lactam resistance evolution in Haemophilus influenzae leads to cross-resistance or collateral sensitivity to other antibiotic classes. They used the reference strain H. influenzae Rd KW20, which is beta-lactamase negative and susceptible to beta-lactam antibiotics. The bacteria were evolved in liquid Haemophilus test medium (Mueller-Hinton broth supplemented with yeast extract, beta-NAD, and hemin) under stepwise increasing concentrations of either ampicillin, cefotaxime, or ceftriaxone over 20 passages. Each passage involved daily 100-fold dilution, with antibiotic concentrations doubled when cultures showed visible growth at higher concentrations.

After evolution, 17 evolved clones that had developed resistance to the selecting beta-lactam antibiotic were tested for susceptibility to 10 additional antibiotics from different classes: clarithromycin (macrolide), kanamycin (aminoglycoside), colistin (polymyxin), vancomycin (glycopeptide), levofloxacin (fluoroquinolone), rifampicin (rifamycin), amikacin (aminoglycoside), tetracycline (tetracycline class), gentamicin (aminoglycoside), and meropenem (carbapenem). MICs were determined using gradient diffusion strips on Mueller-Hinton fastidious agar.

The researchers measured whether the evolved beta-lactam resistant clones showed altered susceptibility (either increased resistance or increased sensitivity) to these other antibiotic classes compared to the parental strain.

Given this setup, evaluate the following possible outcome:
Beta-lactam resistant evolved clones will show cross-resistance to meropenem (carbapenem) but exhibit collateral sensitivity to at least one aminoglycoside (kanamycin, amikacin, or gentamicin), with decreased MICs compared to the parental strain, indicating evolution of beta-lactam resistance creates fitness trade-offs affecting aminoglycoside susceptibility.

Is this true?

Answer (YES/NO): NO